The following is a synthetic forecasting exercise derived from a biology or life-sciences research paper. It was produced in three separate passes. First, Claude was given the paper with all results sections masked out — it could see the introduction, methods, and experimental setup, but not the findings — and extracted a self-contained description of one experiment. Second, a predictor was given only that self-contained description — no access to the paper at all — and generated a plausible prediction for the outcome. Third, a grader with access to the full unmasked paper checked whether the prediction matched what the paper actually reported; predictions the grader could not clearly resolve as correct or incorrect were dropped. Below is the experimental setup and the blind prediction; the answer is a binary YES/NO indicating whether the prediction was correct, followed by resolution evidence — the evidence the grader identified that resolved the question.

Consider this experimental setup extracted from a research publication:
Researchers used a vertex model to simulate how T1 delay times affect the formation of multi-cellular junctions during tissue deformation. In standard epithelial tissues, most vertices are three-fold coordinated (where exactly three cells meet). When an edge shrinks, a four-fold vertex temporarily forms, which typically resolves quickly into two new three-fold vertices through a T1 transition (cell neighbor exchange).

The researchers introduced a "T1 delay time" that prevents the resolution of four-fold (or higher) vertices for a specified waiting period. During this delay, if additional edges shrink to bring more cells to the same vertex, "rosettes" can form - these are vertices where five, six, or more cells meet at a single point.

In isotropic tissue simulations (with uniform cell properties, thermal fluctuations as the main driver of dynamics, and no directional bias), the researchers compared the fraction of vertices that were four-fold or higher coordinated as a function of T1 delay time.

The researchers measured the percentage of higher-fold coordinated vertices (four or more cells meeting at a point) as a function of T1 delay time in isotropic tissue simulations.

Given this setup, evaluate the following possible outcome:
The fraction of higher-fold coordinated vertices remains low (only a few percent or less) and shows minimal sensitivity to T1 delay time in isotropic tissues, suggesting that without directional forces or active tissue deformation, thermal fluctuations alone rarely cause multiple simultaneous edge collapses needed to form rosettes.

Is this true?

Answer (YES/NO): NO